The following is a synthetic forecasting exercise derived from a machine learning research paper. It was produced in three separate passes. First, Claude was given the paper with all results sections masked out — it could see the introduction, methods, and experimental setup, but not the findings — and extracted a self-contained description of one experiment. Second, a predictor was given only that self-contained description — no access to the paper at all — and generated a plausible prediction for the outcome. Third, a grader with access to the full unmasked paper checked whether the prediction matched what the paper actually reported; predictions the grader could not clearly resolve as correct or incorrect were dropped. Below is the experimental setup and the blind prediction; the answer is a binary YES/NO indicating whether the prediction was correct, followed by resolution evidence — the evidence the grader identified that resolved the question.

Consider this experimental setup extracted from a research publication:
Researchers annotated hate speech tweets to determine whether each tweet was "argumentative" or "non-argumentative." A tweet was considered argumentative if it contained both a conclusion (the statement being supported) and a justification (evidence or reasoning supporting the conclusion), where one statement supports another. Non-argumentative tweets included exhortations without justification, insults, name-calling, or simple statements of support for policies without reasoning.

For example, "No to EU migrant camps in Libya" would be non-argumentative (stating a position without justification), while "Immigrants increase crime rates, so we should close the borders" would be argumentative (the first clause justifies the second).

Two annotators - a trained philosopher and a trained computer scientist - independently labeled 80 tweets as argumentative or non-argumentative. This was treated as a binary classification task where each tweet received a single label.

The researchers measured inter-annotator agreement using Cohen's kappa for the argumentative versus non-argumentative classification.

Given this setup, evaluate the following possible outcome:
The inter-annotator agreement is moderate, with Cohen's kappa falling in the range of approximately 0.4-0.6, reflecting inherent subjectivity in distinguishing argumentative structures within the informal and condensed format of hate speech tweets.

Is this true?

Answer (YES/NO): NO